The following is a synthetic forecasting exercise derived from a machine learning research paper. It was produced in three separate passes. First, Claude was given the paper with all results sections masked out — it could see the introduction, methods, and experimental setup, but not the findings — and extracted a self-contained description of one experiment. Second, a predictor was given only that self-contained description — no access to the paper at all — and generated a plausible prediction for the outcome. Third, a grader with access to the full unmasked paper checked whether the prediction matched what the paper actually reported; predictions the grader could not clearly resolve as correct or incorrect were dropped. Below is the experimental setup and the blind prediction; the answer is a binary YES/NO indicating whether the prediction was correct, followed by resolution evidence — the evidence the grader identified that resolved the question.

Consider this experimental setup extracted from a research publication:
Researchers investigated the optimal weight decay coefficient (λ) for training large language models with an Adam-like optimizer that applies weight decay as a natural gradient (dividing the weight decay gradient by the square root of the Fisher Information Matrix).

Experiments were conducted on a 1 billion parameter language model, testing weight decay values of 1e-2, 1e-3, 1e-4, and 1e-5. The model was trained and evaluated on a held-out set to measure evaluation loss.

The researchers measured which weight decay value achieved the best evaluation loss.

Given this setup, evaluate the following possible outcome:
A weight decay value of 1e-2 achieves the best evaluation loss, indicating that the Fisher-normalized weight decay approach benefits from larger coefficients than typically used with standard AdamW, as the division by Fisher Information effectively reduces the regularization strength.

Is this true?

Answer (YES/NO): NO